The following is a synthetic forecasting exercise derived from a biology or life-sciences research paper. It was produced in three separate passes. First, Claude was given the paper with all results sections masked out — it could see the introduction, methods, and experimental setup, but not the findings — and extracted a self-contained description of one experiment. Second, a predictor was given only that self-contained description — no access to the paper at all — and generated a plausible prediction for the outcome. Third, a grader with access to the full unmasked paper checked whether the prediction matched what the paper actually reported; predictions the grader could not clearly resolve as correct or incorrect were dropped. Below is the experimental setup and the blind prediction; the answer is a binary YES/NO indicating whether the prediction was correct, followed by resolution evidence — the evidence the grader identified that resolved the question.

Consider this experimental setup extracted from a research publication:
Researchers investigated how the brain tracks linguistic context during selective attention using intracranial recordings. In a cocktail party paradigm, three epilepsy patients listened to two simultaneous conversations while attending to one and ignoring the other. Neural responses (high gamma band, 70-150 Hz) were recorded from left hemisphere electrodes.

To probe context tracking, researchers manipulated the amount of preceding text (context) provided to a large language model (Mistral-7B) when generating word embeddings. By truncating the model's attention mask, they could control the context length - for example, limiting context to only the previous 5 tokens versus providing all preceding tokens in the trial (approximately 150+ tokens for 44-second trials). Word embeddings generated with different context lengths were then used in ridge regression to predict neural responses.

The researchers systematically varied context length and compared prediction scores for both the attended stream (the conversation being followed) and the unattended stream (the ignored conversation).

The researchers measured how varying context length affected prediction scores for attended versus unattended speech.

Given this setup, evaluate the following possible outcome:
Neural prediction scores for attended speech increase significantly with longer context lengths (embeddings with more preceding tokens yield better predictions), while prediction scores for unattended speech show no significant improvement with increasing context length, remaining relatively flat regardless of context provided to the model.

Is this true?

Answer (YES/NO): NO